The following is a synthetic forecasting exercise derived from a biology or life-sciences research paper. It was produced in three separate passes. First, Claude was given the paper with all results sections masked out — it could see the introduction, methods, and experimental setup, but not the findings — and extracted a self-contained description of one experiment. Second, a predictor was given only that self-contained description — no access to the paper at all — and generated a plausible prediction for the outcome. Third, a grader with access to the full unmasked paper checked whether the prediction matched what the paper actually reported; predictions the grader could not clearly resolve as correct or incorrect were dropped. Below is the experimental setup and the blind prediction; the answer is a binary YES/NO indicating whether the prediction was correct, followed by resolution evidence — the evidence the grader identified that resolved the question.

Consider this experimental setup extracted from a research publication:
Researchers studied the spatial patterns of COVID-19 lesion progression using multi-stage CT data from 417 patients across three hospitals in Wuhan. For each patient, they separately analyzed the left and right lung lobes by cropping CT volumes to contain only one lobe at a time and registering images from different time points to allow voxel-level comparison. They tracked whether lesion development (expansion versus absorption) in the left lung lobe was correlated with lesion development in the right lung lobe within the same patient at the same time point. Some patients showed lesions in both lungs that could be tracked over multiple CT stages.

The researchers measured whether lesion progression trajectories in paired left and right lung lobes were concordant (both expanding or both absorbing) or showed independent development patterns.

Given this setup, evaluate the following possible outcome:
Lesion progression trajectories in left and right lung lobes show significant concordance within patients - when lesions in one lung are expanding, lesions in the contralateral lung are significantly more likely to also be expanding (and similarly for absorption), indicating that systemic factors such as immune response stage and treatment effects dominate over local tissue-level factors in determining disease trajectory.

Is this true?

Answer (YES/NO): NO